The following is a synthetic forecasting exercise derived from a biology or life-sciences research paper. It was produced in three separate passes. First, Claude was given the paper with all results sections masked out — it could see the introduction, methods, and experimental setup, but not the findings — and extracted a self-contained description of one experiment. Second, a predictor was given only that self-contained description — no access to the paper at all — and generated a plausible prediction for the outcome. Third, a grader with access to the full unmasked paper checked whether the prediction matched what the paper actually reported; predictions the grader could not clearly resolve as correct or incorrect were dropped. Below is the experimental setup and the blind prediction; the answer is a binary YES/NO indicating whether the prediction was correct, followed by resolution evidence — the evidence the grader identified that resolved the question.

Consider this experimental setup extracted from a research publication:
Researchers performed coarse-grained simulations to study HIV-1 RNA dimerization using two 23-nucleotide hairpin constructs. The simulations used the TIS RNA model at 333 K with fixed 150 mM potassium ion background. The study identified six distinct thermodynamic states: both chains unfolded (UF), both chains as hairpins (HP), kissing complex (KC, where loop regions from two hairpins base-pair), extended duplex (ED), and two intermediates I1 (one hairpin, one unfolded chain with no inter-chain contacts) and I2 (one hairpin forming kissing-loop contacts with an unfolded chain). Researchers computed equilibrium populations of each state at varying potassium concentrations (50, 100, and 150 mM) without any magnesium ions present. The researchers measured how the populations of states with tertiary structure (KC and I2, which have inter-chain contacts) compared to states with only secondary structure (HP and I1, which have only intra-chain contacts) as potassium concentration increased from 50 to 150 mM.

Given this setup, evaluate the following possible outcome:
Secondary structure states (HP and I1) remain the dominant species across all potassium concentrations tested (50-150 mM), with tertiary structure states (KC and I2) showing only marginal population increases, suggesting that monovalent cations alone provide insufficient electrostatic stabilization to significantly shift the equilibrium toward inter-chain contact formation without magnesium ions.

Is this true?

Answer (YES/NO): YES